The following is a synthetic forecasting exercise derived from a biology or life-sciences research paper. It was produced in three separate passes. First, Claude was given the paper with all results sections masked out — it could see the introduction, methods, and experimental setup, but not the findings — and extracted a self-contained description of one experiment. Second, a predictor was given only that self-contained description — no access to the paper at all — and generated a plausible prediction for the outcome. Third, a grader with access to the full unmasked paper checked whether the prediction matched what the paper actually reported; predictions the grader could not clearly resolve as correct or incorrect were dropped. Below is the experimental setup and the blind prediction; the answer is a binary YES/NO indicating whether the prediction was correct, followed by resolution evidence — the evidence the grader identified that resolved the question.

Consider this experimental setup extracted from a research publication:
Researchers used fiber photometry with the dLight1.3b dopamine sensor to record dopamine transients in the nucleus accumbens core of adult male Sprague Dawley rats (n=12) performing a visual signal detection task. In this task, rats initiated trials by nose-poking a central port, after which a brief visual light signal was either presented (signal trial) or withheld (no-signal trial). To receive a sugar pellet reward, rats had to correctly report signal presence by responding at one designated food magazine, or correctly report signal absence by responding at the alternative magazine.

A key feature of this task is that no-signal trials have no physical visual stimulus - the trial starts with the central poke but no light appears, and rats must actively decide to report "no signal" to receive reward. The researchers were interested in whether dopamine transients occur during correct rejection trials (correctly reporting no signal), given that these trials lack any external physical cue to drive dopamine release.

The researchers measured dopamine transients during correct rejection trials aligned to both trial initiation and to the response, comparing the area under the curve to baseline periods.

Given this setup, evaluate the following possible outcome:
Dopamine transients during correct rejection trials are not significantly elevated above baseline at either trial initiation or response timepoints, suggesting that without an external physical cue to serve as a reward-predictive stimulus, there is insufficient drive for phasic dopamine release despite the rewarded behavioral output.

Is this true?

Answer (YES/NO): NO